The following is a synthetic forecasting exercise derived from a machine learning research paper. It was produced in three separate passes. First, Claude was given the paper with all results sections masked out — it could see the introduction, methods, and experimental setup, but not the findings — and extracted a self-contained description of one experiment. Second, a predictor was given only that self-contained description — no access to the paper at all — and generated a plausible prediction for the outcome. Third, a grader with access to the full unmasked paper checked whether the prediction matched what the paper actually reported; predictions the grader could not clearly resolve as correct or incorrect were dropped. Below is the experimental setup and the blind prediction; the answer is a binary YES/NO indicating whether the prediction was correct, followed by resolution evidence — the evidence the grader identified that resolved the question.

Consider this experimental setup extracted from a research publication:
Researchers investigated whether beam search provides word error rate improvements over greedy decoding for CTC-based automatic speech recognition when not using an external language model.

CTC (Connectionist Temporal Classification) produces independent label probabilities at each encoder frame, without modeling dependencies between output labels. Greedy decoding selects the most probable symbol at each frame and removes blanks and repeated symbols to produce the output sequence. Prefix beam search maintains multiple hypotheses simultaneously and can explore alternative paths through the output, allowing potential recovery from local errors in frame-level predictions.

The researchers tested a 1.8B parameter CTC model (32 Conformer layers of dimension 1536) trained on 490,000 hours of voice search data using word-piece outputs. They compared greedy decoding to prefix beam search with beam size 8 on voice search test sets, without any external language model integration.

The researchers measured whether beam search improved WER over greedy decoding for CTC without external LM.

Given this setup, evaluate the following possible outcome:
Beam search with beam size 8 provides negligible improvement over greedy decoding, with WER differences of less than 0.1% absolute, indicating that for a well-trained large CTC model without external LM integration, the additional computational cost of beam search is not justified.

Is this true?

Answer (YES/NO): YES